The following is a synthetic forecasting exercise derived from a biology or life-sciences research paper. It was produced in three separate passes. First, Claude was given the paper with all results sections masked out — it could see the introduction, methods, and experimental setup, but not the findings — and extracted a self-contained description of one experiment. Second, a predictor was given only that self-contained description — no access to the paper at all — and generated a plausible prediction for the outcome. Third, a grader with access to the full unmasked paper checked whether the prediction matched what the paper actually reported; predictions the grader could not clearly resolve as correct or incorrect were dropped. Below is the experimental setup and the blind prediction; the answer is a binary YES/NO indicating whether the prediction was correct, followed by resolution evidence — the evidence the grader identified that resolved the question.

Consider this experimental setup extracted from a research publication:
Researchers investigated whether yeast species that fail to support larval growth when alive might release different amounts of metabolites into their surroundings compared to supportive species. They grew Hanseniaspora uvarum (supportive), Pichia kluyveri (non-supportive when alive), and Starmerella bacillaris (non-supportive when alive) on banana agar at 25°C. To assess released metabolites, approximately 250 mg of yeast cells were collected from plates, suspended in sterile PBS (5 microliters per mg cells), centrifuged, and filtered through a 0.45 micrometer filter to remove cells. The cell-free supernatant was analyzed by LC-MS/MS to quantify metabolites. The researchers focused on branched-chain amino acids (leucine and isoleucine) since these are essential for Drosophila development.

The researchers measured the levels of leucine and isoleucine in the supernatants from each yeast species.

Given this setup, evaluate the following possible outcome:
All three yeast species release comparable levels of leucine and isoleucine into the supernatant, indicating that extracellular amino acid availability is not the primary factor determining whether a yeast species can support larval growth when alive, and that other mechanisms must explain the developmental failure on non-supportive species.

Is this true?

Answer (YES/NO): NO